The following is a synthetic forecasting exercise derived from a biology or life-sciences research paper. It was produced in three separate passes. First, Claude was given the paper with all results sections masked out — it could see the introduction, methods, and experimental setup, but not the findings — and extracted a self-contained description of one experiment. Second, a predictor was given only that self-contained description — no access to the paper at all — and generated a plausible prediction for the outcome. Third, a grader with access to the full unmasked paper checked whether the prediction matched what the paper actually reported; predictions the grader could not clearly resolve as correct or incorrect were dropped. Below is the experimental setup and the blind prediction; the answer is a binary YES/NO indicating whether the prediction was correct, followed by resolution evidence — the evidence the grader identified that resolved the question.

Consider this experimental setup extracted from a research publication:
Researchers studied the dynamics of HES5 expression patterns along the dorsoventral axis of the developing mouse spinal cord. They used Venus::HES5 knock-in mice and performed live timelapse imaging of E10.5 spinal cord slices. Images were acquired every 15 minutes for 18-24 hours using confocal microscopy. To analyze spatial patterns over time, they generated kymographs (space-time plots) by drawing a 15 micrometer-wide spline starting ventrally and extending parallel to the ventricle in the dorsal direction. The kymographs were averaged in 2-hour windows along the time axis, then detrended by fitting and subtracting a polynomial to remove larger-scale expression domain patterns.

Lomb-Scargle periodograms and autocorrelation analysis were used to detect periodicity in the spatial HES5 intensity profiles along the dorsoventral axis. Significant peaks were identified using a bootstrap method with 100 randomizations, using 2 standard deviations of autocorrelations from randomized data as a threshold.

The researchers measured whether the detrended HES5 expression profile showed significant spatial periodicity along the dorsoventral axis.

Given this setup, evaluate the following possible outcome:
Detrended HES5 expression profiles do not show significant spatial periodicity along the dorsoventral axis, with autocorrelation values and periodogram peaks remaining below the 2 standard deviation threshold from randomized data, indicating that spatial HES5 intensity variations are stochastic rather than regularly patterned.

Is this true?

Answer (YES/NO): NO